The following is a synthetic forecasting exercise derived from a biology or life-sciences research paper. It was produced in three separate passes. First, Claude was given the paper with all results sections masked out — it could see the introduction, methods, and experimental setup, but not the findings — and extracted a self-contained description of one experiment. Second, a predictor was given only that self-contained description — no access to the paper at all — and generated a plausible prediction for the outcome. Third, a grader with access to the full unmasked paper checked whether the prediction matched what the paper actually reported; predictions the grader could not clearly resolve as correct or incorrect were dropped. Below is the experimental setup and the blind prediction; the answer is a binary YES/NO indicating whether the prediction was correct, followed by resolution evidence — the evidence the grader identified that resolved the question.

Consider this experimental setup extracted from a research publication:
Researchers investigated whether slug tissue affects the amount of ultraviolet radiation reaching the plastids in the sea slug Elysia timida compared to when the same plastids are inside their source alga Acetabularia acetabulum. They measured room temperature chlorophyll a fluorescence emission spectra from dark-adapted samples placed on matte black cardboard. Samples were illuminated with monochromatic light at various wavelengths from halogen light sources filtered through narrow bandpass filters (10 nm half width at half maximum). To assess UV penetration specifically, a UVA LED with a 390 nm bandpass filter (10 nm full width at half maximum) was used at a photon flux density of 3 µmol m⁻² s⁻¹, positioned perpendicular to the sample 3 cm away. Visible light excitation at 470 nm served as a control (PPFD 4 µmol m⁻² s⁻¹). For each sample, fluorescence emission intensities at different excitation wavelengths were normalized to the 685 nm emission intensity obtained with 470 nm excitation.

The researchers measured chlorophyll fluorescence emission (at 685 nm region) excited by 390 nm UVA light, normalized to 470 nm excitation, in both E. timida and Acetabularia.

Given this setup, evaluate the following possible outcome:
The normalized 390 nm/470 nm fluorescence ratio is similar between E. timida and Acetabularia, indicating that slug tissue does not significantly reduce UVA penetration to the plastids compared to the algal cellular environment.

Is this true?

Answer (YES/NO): NO